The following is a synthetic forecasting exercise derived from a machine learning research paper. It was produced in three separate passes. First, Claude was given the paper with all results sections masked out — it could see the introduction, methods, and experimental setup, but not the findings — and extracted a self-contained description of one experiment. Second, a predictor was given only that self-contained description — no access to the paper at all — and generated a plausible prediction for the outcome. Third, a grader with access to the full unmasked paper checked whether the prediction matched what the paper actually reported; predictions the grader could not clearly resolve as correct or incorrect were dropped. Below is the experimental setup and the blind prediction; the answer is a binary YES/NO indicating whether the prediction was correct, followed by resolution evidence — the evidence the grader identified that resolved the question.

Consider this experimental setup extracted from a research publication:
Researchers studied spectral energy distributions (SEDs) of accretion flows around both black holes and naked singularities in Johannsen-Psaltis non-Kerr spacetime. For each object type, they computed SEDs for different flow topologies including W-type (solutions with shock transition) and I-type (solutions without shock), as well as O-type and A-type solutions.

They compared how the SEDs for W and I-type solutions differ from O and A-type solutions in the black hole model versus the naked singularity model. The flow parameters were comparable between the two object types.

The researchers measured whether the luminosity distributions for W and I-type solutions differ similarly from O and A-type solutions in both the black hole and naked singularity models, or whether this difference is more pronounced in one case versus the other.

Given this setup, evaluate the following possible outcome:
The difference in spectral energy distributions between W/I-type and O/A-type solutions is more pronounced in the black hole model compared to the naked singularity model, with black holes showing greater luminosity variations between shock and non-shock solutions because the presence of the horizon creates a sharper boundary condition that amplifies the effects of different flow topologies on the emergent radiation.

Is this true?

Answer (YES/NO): YES